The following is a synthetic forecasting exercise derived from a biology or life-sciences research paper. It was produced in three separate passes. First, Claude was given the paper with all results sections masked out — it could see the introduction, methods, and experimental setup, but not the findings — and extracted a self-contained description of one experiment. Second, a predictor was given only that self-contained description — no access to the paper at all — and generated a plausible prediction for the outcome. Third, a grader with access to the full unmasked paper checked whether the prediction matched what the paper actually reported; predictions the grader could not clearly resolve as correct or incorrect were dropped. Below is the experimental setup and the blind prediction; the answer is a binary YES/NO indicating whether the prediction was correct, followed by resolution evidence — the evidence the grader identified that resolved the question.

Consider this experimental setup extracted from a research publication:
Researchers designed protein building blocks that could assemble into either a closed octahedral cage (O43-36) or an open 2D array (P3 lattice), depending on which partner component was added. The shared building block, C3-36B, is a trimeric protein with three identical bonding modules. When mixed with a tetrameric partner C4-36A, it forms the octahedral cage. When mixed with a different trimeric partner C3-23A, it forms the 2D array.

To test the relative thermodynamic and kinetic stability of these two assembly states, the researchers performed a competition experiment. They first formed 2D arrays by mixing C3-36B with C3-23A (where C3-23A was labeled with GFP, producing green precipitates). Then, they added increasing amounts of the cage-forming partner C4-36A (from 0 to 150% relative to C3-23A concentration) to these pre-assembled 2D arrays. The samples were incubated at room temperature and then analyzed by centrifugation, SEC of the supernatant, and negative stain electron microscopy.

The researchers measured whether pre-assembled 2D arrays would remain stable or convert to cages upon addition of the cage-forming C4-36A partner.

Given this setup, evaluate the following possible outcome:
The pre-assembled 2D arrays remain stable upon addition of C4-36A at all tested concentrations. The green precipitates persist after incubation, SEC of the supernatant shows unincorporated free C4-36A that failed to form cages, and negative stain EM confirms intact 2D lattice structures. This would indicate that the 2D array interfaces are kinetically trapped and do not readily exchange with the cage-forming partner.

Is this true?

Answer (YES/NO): NO